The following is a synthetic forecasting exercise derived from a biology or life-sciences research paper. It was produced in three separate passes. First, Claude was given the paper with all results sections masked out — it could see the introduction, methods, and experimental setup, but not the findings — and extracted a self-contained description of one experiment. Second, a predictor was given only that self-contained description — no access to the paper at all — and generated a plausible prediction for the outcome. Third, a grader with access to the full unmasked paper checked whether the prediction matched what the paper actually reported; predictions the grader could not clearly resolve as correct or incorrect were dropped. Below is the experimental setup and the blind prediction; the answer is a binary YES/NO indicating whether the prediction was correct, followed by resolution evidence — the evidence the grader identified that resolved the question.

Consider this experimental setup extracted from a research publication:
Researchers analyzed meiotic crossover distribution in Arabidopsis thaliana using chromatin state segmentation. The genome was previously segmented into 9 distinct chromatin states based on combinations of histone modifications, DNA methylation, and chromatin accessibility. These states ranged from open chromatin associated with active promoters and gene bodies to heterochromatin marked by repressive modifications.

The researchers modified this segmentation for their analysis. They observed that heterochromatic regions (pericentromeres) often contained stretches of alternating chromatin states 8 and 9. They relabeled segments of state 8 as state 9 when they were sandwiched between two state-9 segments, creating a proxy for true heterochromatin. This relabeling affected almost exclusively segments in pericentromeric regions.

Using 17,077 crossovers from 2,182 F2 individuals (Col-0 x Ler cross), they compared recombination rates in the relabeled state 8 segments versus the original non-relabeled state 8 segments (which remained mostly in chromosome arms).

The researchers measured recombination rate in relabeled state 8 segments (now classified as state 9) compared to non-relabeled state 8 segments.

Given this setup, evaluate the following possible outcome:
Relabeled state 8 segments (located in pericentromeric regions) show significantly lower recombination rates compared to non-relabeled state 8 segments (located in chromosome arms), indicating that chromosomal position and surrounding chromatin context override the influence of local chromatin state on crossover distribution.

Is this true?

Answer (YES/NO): YES